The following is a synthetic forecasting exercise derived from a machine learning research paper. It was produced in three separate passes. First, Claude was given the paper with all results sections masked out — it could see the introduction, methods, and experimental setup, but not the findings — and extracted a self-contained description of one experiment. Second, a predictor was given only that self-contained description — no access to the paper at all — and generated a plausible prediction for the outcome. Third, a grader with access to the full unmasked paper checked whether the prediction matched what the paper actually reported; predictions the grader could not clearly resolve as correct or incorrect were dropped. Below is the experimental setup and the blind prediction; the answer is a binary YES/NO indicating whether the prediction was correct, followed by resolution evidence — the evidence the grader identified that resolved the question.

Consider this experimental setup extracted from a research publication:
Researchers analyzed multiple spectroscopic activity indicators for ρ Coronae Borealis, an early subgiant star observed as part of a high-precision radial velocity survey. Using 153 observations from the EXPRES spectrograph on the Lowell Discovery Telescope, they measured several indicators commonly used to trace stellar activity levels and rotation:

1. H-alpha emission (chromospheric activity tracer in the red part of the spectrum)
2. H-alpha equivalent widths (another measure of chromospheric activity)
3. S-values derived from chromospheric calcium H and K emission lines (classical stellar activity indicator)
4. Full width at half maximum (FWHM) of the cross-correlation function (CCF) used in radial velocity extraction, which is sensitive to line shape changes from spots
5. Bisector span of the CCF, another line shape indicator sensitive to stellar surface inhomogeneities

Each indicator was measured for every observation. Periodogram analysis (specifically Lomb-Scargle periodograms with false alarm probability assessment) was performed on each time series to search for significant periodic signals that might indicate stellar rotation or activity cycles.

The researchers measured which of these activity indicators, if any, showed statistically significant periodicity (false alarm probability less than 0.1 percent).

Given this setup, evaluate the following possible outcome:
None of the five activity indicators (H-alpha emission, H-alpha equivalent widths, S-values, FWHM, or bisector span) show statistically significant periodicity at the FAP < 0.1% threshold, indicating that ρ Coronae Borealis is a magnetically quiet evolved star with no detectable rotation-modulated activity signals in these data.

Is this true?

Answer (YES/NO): NO